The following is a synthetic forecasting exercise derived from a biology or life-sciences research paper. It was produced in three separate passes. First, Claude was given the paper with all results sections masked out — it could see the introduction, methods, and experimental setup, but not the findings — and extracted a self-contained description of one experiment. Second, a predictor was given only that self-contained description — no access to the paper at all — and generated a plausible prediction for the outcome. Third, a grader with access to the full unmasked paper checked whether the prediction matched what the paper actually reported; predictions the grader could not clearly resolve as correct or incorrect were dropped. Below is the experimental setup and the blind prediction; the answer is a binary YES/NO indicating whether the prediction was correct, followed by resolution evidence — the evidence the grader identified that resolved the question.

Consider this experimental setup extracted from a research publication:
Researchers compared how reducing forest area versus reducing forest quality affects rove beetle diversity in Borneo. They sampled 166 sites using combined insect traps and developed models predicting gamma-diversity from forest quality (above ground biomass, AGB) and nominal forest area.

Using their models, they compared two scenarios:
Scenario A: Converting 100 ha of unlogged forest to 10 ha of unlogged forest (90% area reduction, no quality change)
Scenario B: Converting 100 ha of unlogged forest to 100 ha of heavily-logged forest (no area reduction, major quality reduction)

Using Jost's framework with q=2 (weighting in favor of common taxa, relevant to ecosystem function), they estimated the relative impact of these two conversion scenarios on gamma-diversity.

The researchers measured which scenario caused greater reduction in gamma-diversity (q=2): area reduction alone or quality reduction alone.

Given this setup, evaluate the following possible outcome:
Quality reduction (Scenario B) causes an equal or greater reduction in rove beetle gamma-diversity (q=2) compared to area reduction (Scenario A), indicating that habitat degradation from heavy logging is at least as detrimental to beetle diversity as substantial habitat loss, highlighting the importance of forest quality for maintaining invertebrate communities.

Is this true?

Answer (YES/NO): YES